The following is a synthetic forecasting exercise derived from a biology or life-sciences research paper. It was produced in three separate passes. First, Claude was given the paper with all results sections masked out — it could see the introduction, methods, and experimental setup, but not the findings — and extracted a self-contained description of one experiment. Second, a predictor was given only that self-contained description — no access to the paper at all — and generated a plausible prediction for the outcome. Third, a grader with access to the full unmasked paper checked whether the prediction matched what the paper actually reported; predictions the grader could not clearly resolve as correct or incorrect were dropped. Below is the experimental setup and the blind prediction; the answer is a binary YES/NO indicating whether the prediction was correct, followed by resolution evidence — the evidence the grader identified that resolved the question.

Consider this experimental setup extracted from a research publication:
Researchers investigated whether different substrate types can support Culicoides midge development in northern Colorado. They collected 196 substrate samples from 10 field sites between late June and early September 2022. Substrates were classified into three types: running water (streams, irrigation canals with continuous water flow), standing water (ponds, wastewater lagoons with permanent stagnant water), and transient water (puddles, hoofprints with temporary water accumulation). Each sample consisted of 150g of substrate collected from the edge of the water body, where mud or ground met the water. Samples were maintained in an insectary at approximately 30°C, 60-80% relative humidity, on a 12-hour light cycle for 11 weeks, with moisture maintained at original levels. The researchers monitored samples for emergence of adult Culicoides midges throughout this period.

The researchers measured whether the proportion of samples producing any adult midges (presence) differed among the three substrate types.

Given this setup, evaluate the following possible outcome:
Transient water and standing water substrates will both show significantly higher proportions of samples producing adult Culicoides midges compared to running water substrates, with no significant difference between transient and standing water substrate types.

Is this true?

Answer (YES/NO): NO